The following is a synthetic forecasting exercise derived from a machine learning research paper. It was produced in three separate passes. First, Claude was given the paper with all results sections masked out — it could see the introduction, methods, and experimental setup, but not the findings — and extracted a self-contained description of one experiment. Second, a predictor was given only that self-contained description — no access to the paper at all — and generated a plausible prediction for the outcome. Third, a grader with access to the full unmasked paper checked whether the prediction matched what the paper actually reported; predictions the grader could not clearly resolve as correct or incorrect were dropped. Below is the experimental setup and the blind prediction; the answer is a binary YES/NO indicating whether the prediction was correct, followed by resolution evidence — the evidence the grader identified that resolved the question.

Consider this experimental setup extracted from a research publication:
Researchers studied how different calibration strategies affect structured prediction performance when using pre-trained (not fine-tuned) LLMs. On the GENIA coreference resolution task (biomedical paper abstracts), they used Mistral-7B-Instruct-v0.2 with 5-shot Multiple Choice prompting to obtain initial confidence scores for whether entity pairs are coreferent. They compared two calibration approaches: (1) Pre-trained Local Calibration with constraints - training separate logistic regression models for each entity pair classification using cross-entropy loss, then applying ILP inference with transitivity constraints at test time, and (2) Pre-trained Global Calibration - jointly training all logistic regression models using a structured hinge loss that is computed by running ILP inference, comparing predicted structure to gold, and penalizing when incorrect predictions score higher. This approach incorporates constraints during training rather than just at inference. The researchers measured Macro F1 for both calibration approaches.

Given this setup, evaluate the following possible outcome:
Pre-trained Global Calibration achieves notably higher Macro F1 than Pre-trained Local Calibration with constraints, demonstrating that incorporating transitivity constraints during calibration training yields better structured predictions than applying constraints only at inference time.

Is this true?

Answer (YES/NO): NO